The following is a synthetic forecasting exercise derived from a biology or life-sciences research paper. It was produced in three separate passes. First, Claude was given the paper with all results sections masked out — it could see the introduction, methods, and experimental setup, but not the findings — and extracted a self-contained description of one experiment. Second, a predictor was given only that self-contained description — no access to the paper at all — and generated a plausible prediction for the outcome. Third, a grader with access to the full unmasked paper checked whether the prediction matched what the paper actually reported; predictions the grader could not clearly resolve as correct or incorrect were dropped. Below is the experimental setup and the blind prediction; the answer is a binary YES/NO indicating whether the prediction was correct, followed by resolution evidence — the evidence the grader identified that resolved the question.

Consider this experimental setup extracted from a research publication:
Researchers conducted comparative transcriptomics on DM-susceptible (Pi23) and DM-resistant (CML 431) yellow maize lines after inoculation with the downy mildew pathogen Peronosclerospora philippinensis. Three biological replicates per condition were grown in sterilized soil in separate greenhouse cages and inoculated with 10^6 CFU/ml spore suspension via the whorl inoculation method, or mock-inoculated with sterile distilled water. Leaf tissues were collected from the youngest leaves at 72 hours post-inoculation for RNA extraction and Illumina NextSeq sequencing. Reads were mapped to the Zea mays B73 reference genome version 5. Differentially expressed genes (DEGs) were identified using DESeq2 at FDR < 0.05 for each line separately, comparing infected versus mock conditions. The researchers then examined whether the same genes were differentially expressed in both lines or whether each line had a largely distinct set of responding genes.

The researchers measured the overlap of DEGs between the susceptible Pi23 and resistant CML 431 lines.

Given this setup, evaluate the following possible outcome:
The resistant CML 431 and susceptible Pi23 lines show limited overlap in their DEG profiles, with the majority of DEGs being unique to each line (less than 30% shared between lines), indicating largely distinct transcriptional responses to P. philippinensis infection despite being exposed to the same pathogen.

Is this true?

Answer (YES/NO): YES